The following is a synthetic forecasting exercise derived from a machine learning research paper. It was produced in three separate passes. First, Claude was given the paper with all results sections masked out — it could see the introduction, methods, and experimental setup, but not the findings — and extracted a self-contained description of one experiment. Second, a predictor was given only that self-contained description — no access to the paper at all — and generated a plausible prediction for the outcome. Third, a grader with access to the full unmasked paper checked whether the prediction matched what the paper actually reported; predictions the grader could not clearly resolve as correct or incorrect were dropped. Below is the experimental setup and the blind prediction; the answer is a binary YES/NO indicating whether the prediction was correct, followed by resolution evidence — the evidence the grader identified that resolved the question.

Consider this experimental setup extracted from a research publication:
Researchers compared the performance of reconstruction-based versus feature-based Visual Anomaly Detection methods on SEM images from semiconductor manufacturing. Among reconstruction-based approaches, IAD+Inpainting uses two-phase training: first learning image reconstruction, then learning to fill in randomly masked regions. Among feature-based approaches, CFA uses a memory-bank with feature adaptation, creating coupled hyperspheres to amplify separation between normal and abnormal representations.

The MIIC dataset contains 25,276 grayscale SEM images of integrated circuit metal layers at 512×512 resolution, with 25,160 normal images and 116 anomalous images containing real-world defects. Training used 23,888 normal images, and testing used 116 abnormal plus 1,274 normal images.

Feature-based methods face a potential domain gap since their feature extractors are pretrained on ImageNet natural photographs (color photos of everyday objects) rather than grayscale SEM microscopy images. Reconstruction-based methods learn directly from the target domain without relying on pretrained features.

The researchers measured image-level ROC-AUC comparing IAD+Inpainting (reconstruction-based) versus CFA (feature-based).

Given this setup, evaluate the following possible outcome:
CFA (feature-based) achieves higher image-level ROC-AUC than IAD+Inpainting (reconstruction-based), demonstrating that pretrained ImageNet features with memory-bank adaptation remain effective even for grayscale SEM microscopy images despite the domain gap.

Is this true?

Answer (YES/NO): NO